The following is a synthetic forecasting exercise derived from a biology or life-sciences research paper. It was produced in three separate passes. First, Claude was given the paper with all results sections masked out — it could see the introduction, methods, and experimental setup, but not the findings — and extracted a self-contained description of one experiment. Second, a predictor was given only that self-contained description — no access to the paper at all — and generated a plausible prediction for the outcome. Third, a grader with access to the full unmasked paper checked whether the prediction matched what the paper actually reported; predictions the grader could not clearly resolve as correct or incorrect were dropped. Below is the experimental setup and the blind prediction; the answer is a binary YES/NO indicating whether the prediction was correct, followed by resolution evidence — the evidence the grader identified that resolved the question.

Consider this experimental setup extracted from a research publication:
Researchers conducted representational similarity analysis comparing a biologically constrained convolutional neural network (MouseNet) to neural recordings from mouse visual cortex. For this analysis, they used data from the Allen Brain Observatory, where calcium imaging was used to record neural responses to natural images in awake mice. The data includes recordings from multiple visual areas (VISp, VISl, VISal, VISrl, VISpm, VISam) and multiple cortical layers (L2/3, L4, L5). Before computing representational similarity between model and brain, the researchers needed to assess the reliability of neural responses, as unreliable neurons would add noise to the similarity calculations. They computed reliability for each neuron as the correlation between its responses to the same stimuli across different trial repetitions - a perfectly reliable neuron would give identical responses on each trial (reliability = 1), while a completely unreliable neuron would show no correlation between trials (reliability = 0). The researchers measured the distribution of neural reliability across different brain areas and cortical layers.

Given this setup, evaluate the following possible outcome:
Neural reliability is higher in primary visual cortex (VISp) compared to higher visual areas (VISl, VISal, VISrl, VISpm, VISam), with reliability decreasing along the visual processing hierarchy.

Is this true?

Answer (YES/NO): NO